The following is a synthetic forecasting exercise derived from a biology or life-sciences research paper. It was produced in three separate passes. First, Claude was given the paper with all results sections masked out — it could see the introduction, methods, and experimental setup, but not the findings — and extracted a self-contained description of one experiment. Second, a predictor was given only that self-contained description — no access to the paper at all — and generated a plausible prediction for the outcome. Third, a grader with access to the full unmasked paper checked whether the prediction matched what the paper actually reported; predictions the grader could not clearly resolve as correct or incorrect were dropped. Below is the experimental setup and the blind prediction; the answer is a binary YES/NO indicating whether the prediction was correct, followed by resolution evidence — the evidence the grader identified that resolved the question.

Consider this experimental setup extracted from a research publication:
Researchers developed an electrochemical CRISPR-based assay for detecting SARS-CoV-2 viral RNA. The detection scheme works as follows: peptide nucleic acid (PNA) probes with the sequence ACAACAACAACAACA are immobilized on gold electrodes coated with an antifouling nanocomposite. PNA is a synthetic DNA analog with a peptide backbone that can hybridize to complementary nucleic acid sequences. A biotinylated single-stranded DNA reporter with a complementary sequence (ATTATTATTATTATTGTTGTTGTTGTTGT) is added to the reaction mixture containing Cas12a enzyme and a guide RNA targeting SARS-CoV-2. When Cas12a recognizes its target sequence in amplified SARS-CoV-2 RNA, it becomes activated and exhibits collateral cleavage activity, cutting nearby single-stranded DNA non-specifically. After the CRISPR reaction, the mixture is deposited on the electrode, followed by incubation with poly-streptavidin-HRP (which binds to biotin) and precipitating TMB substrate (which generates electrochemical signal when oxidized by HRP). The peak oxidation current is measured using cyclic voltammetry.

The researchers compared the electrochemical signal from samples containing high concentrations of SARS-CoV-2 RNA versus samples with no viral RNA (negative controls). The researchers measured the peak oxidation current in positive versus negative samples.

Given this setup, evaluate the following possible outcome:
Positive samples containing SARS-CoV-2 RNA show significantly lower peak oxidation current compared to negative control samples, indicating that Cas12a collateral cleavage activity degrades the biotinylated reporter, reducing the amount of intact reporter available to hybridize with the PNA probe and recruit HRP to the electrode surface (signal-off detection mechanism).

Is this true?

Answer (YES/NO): YES